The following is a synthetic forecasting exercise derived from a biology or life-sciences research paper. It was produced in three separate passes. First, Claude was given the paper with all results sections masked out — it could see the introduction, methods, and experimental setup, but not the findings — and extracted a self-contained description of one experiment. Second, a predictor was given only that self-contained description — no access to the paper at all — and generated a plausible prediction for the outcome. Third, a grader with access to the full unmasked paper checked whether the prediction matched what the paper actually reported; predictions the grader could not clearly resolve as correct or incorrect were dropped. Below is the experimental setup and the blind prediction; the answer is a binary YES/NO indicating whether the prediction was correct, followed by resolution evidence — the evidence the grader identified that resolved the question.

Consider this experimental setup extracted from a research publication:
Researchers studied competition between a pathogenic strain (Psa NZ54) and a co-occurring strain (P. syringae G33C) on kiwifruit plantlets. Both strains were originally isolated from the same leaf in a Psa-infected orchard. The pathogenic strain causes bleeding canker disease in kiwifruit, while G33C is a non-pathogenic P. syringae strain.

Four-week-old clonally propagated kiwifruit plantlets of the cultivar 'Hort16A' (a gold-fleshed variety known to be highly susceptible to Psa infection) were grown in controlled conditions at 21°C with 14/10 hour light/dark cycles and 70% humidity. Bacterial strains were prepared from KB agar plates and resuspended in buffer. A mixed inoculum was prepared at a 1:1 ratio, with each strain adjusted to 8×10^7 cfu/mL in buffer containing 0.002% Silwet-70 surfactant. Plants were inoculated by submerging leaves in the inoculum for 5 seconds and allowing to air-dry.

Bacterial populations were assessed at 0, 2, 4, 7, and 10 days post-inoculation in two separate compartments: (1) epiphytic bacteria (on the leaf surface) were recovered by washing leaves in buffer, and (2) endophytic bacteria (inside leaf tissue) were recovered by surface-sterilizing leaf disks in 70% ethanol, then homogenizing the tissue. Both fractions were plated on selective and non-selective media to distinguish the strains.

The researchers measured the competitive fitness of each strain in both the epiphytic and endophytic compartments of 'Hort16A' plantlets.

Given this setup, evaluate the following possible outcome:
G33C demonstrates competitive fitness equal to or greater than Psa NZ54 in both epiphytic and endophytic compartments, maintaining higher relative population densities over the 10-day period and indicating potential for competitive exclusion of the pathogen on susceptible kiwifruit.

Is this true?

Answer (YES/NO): NO